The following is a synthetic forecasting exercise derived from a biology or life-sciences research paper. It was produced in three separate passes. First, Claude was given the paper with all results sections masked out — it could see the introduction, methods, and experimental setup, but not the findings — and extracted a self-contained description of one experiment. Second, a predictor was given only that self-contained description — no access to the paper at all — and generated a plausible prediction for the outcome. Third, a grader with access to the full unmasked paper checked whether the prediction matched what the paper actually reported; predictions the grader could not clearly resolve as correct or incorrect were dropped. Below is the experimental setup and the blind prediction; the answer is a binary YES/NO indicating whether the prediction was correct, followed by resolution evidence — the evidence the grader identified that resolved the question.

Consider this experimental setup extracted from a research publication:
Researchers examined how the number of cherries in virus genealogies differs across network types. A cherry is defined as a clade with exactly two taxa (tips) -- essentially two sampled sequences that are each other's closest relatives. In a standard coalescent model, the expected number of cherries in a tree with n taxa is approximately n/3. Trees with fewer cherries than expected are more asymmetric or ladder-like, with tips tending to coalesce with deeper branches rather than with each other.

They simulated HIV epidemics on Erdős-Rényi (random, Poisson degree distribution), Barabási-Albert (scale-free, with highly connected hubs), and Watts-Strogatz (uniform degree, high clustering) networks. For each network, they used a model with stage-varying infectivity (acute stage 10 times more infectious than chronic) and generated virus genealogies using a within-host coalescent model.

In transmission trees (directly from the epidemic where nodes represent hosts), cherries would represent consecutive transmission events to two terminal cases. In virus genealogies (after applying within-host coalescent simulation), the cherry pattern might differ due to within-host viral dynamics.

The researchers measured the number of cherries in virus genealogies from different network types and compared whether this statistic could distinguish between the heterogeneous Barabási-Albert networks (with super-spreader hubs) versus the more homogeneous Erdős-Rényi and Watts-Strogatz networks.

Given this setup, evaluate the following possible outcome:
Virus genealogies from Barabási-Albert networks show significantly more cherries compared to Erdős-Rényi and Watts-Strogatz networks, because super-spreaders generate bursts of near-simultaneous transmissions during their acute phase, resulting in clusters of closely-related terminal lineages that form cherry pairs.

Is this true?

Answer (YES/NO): YES